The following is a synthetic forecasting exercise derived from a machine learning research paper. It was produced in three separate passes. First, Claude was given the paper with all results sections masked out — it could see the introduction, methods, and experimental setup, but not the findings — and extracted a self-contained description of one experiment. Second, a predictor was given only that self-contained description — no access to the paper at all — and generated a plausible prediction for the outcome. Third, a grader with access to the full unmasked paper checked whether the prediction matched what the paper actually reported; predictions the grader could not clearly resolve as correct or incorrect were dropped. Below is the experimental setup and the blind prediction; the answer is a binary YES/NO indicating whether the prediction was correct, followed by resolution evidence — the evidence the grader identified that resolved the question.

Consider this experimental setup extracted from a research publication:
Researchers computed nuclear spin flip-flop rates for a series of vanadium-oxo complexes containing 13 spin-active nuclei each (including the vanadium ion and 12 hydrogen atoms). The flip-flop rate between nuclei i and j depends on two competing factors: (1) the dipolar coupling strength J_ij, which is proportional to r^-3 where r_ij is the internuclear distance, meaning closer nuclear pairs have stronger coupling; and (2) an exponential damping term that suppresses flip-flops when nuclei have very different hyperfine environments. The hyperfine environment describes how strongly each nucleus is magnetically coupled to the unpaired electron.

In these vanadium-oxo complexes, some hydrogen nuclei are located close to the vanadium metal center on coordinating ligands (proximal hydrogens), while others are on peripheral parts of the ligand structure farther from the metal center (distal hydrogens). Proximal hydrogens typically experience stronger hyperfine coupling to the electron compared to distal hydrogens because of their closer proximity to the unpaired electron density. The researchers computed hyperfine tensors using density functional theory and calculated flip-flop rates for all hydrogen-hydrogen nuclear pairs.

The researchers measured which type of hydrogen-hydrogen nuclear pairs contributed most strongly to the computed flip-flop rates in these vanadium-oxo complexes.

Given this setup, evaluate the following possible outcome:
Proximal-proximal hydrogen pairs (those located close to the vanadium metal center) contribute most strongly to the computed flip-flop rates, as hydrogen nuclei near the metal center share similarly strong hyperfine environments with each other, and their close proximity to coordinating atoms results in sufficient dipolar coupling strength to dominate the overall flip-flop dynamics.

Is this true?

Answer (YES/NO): NO